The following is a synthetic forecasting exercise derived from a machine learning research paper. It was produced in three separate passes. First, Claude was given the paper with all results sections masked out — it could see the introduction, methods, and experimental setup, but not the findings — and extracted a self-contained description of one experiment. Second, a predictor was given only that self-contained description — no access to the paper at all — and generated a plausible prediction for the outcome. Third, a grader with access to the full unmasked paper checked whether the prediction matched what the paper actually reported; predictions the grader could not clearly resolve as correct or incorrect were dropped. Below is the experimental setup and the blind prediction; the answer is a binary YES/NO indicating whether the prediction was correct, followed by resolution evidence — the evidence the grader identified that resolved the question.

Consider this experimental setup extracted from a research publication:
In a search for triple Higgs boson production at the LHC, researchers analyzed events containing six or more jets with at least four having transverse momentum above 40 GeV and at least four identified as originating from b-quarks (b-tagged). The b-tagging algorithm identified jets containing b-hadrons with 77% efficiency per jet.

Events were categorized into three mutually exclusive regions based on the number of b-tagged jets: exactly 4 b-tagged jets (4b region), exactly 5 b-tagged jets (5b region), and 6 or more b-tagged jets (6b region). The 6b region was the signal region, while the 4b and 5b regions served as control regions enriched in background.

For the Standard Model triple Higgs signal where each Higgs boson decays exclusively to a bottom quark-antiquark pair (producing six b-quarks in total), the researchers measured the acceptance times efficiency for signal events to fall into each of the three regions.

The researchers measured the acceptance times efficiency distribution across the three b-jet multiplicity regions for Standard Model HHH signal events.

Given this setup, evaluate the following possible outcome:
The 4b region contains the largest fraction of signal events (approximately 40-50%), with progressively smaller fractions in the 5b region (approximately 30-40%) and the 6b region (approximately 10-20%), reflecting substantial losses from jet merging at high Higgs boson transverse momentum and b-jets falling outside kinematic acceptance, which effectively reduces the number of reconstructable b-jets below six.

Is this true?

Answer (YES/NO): NO